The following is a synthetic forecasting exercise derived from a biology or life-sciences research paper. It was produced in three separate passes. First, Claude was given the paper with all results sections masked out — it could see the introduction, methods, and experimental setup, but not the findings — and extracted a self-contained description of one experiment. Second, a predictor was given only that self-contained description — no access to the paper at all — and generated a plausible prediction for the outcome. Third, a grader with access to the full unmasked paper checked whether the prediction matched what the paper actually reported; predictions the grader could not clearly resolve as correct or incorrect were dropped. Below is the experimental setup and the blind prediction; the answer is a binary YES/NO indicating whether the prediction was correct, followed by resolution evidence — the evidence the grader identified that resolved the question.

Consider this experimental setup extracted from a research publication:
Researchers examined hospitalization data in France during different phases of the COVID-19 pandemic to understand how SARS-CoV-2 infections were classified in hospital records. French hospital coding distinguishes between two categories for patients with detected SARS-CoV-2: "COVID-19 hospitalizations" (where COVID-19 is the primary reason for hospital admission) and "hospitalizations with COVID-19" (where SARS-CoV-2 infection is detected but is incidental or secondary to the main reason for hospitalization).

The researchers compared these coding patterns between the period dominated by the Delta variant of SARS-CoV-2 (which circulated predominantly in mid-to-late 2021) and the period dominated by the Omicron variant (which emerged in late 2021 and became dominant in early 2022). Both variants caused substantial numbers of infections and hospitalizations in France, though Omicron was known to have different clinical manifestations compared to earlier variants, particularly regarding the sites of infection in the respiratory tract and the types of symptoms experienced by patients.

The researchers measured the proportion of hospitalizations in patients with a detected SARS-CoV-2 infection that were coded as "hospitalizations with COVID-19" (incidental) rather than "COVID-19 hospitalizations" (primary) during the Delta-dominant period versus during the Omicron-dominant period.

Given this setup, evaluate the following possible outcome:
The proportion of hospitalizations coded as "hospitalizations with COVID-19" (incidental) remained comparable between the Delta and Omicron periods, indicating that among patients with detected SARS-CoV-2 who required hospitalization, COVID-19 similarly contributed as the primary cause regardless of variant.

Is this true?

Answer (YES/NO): NO